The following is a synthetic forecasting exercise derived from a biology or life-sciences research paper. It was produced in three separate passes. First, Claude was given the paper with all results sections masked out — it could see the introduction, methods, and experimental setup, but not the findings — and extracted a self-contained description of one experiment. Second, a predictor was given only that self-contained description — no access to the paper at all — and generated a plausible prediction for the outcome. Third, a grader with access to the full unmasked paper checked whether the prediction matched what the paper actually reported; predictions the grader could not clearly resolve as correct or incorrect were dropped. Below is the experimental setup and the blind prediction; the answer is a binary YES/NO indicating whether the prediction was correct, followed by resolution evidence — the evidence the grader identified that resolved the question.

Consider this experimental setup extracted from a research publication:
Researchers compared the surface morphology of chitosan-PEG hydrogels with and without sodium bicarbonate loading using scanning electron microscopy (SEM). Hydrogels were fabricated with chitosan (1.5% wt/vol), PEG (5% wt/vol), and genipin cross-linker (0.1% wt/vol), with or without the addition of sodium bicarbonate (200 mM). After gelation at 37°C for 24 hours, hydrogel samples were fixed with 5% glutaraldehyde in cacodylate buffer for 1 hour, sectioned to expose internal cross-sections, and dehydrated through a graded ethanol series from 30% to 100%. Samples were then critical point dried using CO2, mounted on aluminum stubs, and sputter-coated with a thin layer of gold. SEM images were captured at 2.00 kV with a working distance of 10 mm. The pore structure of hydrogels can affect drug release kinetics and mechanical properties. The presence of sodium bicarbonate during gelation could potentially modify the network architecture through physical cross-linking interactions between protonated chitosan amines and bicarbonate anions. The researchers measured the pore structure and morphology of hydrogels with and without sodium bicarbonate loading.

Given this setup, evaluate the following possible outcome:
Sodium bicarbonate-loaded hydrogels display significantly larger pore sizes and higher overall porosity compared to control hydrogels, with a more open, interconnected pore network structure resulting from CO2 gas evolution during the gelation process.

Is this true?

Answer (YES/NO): NO